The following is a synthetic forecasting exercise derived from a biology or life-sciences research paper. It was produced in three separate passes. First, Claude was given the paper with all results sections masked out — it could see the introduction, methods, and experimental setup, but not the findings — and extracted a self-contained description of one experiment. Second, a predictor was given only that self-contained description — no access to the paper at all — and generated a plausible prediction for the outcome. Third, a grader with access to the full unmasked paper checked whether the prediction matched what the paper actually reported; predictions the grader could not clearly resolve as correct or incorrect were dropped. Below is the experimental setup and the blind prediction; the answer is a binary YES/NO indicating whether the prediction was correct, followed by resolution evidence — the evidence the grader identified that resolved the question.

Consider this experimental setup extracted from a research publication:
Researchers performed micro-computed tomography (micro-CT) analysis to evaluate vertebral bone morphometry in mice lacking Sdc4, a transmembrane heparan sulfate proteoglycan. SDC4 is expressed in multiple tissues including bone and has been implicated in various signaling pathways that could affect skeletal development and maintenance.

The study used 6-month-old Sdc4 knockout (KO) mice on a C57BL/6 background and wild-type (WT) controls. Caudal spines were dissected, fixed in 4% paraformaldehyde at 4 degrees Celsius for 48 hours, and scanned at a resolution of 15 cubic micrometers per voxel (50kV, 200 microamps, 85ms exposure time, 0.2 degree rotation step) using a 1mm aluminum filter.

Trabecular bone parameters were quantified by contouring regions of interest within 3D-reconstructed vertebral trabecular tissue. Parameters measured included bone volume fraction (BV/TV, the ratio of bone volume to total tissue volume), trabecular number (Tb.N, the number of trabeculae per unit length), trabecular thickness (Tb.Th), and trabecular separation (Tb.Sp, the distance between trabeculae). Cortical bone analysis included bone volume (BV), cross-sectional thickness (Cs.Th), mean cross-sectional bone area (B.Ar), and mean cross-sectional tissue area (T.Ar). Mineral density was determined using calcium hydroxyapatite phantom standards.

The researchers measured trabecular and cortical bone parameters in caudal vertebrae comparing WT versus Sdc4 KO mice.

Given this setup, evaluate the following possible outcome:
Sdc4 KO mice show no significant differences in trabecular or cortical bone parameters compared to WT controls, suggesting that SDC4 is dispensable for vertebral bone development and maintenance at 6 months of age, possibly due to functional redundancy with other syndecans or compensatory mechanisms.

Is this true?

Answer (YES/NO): NO